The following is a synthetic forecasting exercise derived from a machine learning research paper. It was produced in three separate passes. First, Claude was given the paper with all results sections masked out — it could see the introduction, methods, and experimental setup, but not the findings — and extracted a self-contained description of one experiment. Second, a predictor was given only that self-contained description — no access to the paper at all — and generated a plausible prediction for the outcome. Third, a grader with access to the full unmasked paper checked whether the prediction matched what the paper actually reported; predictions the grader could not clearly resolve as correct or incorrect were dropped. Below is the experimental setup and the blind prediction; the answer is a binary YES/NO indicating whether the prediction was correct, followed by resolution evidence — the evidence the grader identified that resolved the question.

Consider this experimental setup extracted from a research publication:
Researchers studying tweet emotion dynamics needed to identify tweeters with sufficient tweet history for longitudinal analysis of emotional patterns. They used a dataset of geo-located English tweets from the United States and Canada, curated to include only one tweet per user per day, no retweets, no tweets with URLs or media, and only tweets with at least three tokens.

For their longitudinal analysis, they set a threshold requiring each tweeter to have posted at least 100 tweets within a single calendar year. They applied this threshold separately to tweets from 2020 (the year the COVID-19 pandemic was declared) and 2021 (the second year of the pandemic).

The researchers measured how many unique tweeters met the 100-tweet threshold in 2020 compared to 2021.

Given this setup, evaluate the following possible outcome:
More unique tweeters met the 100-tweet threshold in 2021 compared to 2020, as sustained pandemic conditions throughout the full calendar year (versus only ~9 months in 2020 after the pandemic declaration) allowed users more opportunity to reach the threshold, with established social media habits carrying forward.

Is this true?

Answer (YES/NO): YES